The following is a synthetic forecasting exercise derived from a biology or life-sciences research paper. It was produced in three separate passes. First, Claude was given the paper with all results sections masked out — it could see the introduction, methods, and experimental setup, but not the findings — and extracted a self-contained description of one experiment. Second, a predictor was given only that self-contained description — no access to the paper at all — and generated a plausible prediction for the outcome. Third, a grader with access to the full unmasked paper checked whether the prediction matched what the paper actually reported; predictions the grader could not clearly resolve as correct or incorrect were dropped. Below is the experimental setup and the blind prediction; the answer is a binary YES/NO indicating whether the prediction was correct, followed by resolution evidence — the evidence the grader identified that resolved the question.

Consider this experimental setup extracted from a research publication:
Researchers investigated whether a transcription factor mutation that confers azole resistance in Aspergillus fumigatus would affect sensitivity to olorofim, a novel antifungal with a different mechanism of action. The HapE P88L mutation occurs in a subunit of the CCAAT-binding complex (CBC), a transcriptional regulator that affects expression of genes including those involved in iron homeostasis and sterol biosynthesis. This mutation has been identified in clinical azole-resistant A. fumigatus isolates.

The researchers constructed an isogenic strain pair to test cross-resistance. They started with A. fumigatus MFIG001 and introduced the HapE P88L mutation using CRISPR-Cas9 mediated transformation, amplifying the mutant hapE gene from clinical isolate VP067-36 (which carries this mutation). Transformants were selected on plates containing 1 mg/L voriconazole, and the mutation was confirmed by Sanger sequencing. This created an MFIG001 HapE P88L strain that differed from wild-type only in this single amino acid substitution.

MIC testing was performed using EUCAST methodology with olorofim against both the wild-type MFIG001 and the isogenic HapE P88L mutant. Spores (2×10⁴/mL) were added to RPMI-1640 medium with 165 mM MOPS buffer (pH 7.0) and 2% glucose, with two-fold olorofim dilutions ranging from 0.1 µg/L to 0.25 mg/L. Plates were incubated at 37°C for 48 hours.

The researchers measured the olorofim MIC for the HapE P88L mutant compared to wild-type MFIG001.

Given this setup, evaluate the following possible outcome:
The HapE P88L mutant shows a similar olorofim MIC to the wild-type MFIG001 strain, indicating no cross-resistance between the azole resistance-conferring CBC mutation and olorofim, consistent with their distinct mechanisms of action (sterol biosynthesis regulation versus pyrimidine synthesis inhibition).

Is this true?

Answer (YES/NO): YES